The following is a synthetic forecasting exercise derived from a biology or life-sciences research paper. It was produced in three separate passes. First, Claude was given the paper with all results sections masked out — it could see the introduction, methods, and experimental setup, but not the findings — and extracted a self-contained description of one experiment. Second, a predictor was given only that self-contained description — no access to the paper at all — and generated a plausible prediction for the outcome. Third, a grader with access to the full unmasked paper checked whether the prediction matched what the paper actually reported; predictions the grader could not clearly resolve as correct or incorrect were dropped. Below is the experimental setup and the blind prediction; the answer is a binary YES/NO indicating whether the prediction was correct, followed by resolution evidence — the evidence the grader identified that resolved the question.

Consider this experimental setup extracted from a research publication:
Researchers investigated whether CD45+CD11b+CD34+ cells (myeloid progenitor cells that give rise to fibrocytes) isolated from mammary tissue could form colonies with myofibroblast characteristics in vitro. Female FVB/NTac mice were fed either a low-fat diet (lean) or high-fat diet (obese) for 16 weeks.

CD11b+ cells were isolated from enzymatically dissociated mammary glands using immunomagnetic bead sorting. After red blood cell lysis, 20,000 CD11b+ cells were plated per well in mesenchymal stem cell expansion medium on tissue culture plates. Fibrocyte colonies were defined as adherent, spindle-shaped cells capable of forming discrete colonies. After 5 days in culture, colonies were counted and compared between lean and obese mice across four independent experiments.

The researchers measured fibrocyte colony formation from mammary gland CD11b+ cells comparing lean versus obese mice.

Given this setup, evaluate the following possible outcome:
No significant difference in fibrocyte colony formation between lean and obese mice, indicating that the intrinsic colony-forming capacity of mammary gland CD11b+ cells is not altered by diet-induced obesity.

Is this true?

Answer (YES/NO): NO